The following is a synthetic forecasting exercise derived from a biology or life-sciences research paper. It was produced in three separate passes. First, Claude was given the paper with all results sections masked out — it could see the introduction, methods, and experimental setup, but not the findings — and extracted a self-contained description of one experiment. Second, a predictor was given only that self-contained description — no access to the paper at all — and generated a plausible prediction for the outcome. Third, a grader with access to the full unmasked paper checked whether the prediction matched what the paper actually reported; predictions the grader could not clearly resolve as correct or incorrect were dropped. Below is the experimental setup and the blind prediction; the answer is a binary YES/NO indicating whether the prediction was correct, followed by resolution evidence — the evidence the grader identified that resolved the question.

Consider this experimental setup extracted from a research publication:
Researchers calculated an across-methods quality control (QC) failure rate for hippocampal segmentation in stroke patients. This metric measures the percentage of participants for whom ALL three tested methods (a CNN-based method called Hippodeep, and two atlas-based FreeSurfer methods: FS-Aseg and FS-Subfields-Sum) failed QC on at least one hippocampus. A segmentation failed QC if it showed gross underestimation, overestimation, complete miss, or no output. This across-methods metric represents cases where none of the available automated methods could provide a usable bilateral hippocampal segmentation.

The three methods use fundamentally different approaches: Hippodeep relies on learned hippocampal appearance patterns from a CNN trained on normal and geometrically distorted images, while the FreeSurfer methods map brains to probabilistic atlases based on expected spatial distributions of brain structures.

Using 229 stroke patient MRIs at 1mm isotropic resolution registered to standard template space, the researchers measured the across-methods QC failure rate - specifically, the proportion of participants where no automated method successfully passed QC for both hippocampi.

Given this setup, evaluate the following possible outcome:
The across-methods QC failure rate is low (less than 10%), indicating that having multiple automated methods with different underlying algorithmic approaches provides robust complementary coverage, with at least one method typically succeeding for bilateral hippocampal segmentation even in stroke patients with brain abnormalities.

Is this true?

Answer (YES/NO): NO